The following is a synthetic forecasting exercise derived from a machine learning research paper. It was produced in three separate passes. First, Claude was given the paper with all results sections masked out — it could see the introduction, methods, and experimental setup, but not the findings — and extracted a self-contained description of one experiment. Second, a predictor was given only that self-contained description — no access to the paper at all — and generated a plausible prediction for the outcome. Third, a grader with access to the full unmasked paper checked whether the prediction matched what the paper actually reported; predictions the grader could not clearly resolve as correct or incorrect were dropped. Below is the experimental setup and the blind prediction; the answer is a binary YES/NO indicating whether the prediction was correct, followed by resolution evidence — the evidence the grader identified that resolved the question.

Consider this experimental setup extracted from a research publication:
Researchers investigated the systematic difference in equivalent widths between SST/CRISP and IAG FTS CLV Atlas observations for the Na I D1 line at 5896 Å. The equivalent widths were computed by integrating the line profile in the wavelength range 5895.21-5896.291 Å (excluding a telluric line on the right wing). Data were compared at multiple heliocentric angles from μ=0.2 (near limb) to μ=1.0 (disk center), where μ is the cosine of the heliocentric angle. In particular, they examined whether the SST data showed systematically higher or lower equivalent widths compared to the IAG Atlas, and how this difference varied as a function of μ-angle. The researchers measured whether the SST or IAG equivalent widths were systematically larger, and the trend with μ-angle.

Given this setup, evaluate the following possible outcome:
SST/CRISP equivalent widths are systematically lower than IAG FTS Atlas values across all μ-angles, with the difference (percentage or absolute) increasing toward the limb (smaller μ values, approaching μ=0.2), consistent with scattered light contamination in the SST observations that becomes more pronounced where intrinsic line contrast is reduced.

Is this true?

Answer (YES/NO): YES